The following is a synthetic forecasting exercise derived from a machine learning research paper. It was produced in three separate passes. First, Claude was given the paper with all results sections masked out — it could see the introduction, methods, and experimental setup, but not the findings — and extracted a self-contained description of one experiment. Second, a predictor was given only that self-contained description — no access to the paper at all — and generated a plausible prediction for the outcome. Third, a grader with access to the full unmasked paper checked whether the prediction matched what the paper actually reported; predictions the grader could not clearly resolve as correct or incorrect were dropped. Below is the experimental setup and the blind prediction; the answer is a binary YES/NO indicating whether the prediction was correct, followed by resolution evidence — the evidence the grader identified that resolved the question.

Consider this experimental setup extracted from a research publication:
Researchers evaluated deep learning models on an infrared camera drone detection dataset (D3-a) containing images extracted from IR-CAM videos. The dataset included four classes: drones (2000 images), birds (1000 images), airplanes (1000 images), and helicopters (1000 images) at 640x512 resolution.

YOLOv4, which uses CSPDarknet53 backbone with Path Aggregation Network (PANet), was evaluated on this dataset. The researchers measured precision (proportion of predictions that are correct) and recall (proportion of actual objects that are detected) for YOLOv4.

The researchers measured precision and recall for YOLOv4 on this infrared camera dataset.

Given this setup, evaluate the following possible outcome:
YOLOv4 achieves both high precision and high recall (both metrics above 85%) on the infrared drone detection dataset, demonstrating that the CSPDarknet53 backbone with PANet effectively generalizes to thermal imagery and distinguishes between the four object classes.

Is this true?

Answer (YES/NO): NO